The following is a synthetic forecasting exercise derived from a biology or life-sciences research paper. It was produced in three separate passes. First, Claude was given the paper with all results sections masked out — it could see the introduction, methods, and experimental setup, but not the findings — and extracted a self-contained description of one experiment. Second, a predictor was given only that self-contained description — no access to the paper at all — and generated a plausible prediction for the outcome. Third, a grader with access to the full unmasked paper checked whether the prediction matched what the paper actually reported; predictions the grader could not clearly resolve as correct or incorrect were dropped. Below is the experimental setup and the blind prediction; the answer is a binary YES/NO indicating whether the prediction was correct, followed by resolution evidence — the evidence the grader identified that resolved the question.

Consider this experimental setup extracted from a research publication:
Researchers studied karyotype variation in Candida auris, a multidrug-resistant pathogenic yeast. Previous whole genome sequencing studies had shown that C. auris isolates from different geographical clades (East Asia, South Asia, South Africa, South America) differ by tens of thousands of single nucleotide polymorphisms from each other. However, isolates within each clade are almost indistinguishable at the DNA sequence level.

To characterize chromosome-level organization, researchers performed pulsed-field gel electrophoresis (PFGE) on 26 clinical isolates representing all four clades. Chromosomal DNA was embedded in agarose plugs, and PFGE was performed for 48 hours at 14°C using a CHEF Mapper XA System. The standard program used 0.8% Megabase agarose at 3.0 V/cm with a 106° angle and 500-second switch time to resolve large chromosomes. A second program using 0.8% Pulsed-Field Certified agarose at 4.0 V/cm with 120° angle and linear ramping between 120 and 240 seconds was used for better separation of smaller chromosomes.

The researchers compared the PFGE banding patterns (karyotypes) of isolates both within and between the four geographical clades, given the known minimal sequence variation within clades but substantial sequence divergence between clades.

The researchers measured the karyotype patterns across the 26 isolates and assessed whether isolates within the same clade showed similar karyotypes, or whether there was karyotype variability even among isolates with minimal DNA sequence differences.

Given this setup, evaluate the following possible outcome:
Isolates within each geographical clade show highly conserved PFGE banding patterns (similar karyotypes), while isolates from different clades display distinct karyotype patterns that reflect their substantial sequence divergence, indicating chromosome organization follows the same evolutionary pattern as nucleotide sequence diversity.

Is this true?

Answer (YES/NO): NO